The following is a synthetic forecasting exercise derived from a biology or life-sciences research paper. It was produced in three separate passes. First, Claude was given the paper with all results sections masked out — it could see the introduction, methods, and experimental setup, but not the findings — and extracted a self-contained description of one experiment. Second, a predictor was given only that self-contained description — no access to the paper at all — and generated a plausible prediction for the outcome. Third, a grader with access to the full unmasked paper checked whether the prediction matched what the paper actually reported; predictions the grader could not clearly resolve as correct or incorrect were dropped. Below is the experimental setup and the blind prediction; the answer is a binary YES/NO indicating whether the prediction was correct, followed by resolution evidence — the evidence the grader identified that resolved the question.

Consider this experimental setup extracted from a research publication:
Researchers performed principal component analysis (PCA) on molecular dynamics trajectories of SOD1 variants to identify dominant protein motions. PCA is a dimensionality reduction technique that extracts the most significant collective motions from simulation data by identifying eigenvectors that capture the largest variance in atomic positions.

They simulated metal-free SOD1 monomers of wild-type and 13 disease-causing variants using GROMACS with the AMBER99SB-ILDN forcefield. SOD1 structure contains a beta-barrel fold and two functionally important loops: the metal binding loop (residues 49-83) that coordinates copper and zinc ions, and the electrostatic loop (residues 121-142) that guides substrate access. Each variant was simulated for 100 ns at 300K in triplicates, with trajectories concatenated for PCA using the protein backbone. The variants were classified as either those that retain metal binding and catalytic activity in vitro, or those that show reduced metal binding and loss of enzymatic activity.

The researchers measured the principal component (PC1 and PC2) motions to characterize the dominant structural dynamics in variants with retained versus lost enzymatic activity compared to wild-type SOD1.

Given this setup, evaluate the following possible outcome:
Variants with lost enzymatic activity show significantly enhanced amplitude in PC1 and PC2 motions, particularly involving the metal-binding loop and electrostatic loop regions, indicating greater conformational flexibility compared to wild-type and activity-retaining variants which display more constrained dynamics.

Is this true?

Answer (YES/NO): YES